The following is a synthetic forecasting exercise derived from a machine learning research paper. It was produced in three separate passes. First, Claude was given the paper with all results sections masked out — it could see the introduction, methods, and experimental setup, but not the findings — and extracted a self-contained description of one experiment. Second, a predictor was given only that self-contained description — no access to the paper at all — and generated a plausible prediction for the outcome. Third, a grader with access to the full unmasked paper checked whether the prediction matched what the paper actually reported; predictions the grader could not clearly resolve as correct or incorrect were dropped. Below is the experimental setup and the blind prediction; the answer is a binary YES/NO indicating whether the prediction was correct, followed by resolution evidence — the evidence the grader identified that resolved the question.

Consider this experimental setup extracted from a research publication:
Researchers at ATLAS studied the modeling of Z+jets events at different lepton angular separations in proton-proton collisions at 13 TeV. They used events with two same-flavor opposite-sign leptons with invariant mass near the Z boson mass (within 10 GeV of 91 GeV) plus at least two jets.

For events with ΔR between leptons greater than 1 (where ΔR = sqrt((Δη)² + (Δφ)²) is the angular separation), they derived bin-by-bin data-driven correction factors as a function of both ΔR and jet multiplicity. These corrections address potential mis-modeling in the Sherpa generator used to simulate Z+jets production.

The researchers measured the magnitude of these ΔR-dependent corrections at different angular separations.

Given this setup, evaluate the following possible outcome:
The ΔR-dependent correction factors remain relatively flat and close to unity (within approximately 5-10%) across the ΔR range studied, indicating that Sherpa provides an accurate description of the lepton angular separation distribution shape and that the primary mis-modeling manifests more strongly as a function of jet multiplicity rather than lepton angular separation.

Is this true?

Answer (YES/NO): NO